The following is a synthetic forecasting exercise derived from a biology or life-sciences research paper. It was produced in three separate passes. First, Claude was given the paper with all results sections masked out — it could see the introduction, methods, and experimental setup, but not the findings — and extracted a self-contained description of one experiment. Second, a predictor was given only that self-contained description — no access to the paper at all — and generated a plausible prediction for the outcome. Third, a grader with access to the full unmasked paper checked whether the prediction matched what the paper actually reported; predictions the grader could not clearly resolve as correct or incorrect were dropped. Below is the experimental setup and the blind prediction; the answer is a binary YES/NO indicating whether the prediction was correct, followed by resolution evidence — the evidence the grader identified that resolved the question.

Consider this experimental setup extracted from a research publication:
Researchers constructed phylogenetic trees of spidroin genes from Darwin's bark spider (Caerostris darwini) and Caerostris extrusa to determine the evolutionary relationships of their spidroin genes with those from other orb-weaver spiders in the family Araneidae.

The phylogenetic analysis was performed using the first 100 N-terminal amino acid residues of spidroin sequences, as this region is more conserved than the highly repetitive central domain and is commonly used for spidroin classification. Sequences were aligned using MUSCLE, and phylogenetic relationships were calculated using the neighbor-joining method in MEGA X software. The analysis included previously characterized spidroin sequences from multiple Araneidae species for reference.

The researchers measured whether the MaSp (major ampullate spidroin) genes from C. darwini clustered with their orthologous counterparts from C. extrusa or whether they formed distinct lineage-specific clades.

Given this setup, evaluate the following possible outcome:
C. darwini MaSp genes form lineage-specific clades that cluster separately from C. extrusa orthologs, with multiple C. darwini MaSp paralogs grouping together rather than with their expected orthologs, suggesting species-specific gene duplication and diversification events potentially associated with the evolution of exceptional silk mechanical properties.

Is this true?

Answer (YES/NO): NO